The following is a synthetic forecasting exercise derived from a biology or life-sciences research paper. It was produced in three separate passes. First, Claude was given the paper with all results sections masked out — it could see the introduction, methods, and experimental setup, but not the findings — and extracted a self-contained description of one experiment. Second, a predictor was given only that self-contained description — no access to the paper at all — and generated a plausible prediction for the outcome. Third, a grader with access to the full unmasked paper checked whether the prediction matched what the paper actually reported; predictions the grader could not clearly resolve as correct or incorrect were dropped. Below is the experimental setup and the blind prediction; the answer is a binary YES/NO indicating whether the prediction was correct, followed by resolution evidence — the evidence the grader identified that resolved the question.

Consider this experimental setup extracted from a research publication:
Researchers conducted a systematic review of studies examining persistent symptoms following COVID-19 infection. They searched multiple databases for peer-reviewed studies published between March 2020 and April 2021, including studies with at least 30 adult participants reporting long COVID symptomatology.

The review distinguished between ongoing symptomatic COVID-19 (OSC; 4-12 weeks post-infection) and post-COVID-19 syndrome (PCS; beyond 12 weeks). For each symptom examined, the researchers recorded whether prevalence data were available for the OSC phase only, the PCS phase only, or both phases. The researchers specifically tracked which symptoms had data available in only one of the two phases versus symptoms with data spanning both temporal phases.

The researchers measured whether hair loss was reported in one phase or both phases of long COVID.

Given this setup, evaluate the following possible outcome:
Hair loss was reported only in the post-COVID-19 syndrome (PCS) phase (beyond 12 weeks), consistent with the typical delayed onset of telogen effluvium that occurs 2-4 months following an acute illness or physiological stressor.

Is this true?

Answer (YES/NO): YES